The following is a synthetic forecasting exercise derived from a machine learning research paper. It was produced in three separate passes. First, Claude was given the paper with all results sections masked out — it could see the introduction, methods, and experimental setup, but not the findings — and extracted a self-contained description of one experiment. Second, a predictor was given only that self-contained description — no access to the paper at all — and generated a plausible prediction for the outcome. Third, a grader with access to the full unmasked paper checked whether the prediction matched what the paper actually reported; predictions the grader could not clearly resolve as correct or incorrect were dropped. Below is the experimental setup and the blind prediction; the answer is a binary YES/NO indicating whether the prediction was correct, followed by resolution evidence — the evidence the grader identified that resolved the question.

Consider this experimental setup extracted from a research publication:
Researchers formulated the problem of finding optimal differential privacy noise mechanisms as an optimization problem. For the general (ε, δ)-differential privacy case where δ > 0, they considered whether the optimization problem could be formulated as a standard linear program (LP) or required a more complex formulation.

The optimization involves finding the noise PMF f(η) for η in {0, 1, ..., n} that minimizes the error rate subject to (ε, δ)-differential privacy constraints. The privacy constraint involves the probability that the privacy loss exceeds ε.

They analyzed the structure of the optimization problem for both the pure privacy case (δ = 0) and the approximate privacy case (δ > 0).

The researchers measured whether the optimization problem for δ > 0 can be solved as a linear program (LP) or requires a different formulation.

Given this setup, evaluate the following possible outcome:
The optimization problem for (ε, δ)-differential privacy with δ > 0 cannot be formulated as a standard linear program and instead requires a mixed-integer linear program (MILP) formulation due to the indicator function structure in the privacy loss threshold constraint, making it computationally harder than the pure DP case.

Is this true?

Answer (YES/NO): YES